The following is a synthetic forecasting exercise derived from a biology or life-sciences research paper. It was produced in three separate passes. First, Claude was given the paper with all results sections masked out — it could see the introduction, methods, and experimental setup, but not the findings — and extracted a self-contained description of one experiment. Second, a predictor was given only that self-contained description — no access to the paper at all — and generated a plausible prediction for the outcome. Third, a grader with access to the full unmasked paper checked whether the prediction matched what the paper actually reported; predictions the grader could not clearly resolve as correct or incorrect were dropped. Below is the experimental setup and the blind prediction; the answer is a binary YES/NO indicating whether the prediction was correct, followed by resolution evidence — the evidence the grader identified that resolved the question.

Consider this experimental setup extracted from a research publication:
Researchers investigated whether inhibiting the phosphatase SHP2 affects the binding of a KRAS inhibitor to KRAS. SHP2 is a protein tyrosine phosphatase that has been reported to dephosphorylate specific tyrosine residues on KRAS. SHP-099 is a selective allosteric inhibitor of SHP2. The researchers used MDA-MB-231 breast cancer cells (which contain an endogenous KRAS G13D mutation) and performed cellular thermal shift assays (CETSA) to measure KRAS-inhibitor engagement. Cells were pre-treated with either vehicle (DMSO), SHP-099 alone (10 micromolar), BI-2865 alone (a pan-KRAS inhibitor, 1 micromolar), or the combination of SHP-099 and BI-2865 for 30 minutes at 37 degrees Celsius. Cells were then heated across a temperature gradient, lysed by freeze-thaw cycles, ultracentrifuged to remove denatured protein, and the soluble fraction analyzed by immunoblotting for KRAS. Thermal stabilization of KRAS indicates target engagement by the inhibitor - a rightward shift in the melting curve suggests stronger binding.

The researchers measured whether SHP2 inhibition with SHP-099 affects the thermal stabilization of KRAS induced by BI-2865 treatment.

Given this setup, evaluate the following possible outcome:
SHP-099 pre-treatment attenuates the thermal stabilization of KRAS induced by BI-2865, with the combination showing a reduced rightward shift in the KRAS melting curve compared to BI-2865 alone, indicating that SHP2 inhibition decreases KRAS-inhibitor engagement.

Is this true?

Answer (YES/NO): NO